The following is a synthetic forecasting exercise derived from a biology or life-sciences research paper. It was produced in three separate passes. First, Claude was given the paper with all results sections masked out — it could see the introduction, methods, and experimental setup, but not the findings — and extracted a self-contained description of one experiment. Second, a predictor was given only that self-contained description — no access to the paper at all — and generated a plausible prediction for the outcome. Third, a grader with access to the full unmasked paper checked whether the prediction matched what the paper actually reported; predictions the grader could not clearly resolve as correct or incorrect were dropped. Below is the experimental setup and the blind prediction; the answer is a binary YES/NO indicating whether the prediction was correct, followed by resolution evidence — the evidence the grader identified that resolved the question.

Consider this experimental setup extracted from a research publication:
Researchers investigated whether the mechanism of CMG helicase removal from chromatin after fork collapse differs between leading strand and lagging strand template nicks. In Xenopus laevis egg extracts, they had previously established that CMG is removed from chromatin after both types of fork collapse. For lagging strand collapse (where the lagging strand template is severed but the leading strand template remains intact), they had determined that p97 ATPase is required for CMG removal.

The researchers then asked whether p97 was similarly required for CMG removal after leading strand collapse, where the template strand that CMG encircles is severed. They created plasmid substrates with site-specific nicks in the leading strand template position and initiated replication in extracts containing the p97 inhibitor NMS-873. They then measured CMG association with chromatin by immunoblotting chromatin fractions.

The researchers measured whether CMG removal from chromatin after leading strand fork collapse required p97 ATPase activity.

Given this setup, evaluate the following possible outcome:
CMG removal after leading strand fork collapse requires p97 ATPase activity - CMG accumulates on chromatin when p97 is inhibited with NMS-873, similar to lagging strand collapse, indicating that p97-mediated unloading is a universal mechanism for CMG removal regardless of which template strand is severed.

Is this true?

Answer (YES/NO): NO